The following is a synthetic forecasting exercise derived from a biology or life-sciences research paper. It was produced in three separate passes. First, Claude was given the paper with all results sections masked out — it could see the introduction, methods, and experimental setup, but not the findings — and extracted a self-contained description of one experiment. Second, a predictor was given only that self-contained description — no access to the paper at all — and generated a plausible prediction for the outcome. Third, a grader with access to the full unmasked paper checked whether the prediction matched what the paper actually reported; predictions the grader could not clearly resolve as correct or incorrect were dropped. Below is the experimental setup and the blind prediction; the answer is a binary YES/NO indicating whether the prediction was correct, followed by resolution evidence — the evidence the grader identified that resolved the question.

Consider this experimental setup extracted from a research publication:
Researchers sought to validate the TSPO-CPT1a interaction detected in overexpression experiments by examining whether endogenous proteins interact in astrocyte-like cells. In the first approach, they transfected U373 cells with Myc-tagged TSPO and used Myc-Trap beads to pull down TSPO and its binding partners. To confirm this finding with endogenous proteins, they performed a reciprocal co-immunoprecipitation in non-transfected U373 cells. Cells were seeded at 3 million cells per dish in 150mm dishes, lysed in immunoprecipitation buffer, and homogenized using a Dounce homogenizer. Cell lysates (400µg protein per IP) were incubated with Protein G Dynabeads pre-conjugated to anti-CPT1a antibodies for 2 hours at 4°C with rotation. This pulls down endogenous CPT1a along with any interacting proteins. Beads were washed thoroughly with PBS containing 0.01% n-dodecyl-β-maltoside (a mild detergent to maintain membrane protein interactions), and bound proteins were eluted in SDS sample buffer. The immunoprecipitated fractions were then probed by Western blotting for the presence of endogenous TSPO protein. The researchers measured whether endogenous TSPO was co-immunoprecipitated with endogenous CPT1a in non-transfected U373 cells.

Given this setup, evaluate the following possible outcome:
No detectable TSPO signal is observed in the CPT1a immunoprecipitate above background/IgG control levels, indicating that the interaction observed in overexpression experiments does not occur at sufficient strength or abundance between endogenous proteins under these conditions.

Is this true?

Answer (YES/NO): NO